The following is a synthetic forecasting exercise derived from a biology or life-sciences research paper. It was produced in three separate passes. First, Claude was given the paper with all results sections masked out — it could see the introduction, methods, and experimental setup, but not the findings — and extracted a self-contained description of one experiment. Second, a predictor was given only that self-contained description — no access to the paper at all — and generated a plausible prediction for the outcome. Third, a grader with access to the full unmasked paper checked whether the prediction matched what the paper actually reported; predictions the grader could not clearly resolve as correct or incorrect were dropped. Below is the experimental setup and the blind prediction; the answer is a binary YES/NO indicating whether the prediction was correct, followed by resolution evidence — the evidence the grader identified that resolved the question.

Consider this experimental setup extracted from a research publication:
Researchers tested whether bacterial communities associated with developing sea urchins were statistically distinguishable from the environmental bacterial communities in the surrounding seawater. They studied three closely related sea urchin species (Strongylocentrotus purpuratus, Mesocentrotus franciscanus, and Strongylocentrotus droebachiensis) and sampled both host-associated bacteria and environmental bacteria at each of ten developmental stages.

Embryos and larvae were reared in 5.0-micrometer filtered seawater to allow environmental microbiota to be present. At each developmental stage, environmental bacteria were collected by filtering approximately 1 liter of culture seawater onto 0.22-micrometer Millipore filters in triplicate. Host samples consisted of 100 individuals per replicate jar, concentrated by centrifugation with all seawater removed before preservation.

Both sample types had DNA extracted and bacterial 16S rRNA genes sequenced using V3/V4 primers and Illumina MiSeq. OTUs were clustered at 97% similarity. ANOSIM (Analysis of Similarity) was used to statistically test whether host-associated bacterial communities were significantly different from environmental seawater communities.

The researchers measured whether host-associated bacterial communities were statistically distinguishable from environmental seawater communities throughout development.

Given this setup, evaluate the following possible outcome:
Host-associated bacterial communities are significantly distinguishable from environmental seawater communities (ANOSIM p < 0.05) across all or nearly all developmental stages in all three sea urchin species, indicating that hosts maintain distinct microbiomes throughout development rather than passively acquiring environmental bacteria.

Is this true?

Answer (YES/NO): NO